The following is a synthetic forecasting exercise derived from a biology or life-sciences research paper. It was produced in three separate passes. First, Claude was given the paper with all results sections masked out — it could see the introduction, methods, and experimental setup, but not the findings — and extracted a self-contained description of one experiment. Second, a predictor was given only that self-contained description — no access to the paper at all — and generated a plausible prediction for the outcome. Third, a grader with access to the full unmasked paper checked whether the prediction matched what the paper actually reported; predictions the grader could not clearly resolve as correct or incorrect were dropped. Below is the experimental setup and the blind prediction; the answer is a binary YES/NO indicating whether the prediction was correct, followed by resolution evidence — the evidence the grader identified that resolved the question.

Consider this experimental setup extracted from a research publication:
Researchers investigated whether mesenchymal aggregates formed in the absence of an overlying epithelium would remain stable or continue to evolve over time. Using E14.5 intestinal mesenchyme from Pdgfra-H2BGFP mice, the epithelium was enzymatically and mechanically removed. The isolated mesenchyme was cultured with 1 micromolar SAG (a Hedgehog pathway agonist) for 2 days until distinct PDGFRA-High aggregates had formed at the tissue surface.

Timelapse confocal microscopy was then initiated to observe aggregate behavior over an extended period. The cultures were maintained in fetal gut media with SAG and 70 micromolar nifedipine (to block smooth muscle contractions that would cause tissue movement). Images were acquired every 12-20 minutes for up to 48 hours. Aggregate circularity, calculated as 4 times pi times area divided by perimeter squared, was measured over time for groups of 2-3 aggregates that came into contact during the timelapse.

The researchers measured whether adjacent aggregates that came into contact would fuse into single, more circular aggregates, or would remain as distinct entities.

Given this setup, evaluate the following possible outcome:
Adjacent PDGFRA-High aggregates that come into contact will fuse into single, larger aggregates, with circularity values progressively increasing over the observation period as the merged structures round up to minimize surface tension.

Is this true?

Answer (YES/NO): YES